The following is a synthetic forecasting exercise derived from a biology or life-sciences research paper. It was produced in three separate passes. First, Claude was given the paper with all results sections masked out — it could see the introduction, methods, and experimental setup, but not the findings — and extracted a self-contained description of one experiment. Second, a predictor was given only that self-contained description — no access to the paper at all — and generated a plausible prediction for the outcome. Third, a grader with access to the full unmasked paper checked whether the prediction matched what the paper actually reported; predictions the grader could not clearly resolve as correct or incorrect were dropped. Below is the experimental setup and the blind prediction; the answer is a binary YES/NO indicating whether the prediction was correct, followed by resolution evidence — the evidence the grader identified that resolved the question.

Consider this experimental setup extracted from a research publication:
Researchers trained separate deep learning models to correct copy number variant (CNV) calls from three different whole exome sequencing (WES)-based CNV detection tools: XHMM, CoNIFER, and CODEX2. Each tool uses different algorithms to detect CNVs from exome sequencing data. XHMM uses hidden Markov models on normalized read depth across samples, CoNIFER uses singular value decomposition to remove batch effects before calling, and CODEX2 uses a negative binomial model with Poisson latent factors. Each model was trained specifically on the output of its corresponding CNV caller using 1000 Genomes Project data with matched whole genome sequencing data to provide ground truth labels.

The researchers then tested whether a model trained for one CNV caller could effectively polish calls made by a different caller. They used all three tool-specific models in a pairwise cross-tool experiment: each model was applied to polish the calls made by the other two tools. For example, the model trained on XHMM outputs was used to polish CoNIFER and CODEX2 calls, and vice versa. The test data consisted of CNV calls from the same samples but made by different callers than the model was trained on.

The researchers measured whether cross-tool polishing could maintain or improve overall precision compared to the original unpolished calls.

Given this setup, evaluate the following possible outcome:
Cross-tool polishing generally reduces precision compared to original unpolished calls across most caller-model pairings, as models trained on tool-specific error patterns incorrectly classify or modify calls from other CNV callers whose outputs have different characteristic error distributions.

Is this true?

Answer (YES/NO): NO